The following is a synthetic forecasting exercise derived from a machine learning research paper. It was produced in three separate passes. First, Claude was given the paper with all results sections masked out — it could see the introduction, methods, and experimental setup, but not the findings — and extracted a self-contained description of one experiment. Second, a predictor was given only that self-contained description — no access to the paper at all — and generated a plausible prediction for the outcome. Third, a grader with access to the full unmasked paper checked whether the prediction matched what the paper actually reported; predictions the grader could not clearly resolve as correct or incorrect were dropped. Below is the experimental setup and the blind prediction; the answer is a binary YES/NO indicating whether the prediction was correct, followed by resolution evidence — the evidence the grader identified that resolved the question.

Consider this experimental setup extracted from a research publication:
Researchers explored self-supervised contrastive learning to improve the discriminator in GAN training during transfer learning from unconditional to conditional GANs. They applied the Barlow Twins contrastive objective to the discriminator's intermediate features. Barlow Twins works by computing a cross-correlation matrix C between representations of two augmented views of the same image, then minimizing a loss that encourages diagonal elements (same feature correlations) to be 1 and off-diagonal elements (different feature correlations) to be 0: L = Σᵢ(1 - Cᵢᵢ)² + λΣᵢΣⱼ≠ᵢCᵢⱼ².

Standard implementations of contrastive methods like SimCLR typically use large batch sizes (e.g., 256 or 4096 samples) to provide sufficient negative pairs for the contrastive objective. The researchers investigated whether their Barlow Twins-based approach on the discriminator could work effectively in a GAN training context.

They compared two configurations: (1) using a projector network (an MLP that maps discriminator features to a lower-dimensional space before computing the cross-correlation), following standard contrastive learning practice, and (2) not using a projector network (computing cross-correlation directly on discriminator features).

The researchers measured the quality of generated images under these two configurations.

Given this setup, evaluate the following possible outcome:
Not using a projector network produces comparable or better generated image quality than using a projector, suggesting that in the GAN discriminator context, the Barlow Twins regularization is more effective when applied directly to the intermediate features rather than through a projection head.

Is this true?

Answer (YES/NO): YES